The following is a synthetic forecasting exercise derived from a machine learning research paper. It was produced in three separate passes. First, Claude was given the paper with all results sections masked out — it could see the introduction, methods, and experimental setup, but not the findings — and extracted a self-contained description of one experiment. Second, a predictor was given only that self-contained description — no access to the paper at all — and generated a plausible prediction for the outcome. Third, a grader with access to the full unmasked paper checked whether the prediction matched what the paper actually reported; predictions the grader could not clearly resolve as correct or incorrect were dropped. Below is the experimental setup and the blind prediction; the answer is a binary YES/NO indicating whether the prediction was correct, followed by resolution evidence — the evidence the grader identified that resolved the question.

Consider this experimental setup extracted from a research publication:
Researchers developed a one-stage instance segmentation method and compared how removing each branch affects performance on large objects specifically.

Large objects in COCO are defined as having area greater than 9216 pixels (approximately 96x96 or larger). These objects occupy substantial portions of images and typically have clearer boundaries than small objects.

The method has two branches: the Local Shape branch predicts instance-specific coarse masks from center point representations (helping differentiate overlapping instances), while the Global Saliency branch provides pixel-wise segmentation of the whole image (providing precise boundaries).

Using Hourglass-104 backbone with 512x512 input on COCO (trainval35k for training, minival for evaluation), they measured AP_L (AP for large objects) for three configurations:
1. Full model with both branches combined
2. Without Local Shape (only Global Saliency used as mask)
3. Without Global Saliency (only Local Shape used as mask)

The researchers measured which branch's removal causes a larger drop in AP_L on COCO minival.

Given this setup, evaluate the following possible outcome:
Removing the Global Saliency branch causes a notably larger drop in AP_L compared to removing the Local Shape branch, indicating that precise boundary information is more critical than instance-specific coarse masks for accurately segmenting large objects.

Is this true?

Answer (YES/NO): NO